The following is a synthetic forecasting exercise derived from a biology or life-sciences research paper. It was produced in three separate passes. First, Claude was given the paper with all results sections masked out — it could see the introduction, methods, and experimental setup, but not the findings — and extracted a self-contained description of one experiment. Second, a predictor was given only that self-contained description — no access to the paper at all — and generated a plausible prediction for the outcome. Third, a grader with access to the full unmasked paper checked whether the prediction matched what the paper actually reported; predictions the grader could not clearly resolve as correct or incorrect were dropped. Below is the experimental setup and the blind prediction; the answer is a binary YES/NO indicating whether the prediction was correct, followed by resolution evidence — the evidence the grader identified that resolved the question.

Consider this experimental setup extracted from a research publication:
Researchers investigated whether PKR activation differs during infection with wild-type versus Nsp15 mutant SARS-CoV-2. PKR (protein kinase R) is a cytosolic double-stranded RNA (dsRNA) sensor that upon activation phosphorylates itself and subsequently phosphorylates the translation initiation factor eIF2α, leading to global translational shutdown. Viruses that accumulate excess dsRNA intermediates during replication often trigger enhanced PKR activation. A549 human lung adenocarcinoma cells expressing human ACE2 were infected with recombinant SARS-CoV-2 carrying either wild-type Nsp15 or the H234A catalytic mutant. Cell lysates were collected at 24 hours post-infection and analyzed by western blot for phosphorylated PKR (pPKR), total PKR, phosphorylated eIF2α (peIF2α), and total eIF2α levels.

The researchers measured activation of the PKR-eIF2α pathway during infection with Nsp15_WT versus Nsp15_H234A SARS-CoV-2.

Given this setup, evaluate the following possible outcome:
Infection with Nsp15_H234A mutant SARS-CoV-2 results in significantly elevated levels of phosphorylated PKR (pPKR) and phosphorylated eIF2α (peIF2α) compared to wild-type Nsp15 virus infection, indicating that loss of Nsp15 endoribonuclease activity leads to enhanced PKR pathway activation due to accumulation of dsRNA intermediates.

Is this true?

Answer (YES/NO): NO